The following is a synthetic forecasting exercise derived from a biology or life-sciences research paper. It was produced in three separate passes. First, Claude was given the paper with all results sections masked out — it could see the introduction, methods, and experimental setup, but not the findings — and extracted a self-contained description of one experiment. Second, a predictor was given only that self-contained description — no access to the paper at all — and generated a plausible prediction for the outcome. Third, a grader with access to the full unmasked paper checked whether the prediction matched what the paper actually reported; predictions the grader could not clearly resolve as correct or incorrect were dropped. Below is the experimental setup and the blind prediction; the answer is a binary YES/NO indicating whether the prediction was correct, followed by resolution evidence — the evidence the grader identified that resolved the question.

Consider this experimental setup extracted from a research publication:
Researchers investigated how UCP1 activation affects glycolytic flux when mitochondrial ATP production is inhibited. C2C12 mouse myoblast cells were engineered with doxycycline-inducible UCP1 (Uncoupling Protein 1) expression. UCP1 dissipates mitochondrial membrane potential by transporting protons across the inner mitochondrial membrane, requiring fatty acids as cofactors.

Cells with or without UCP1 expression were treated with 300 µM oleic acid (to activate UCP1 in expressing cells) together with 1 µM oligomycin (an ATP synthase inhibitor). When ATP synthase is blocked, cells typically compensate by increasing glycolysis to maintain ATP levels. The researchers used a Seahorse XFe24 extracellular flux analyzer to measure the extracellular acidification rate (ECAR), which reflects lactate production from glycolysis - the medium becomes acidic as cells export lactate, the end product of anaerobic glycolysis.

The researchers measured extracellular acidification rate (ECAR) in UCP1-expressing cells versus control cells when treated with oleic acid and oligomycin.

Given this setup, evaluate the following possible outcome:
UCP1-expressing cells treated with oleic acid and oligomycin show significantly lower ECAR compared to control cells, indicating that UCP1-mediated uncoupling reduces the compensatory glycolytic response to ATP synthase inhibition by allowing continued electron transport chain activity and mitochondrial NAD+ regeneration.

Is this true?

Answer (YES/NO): NO